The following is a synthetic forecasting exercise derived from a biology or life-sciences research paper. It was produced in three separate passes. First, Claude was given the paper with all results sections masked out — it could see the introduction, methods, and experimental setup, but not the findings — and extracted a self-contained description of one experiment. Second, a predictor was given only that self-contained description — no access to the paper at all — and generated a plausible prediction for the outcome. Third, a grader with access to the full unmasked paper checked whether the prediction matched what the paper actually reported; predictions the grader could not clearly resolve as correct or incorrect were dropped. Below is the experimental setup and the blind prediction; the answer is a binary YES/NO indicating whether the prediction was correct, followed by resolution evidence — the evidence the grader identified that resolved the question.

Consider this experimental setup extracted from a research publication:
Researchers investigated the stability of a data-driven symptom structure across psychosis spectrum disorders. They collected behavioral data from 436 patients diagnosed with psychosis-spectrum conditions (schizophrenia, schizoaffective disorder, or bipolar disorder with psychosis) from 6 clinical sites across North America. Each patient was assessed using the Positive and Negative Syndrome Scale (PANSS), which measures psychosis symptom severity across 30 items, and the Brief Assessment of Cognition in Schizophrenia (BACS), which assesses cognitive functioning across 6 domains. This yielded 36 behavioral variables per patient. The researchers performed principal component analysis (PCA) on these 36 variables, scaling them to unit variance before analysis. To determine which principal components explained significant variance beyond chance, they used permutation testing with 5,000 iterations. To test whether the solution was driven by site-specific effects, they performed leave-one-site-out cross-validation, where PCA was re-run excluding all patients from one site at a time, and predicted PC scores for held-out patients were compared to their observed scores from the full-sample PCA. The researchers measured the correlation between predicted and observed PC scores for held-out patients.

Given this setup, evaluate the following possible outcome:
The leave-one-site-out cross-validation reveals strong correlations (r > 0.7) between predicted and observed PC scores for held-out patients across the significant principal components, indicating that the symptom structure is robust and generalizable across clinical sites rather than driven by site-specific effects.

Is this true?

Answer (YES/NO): YES